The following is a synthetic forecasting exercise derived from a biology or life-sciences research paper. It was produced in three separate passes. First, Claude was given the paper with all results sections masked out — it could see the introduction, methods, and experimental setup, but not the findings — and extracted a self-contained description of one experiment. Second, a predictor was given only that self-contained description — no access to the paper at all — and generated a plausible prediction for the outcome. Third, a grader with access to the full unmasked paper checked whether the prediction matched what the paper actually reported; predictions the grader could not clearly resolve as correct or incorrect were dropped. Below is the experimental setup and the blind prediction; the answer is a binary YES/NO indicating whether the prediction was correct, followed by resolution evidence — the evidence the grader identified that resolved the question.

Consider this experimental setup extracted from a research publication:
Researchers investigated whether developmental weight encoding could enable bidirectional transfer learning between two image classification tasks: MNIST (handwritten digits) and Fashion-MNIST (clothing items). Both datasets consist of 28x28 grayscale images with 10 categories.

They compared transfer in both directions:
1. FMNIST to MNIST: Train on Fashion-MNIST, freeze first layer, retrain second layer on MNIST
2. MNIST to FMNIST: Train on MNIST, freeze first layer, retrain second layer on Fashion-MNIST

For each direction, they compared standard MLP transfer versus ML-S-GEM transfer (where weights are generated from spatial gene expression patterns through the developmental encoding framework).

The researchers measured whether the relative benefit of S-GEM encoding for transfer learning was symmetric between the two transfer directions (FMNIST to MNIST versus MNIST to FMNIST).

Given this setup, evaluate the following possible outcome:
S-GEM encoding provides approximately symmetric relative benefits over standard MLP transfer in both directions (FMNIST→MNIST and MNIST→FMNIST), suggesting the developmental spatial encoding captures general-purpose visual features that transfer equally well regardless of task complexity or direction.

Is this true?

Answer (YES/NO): YES